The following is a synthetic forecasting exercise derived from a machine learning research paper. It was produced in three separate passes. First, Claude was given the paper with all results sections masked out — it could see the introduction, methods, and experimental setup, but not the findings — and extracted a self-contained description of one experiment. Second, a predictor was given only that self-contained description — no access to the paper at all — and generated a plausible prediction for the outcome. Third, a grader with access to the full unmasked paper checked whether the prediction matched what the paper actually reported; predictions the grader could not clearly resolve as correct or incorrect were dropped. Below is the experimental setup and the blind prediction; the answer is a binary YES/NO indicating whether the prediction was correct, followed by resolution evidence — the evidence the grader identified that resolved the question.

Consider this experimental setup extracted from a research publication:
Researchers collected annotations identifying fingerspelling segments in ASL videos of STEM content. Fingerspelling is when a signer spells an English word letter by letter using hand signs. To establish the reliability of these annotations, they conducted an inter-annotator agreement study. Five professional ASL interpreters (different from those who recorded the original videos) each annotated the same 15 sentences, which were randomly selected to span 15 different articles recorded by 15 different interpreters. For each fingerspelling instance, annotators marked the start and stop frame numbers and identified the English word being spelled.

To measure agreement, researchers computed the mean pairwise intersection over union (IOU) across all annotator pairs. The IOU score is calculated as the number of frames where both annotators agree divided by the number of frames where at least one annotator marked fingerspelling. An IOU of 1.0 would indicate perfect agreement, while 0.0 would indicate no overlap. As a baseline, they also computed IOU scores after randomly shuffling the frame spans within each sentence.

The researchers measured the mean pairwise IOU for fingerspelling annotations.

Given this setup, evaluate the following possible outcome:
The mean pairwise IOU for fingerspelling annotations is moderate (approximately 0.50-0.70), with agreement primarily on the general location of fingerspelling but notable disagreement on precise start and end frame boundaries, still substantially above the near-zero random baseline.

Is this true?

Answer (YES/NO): NO